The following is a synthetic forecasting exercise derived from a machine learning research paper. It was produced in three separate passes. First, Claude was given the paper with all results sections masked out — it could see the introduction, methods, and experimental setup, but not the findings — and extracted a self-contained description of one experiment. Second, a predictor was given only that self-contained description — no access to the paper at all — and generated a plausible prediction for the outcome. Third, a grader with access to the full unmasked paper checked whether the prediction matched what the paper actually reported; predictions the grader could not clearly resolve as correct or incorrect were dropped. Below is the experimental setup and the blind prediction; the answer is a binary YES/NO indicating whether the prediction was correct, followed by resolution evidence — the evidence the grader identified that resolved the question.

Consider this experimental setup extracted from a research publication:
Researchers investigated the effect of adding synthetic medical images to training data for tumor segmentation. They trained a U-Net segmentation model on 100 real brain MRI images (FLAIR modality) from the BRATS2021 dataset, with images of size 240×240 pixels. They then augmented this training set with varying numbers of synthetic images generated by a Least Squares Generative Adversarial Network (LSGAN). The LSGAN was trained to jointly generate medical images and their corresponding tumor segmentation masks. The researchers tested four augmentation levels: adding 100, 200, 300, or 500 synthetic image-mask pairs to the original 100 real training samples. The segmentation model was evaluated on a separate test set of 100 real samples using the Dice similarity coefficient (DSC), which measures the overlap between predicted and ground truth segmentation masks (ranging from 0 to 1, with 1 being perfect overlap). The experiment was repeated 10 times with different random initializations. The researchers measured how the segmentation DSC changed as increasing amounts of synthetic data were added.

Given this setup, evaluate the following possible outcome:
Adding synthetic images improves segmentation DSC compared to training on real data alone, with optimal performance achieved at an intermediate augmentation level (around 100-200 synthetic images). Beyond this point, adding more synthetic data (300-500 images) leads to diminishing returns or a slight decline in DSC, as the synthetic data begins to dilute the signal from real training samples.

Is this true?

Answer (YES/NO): YES